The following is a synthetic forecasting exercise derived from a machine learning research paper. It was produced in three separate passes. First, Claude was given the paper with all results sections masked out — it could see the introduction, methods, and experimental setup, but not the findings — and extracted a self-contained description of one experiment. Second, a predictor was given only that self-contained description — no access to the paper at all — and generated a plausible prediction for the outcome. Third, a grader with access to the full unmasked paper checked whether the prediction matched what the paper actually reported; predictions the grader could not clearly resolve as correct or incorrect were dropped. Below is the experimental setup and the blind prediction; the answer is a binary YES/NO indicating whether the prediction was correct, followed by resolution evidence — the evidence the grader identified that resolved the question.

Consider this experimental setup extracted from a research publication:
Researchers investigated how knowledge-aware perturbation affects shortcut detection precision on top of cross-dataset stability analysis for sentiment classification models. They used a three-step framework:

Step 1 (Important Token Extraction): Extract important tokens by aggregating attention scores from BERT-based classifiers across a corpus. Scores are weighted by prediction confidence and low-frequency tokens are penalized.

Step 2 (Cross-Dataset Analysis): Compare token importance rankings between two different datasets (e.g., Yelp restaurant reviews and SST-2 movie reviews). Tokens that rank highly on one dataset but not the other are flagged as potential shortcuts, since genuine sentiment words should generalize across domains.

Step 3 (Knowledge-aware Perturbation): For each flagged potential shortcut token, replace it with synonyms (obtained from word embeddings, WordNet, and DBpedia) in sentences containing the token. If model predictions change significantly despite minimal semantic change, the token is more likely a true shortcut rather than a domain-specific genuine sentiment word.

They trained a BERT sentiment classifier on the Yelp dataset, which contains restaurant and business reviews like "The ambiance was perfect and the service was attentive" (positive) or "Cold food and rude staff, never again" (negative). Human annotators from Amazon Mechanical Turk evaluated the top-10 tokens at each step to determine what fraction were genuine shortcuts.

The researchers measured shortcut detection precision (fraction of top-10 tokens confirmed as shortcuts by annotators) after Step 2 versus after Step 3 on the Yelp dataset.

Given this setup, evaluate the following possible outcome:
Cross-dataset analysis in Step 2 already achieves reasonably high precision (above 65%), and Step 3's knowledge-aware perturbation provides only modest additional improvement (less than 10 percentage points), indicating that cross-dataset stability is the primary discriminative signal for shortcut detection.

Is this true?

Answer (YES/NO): NO